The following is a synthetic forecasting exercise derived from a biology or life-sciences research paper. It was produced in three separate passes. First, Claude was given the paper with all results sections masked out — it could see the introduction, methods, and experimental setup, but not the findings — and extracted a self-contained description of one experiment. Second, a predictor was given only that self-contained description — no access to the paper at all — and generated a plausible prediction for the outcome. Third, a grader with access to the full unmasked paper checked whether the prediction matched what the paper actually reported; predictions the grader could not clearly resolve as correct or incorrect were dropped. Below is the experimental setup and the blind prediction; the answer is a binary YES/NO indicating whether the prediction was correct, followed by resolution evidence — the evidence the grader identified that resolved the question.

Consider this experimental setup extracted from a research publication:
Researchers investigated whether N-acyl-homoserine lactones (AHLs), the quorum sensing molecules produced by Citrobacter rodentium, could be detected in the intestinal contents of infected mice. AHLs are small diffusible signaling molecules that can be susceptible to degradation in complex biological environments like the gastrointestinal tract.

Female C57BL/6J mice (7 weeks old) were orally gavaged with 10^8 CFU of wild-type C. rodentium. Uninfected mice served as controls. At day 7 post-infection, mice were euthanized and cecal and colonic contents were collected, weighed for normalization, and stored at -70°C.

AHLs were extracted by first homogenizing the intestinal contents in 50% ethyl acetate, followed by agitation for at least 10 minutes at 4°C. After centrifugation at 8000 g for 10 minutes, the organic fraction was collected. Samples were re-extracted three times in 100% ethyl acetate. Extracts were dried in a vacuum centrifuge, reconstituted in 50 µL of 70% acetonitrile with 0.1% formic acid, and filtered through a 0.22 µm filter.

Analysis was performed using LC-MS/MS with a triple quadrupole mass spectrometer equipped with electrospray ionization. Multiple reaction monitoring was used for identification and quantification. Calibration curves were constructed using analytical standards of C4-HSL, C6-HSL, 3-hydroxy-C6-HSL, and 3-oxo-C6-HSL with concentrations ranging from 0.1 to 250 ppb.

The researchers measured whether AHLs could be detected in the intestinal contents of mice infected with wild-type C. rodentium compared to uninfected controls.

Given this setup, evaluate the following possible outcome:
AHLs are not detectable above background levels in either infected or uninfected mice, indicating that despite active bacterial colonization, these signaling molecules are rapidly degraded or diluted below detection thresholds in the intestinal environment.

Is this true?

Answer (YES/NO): NO